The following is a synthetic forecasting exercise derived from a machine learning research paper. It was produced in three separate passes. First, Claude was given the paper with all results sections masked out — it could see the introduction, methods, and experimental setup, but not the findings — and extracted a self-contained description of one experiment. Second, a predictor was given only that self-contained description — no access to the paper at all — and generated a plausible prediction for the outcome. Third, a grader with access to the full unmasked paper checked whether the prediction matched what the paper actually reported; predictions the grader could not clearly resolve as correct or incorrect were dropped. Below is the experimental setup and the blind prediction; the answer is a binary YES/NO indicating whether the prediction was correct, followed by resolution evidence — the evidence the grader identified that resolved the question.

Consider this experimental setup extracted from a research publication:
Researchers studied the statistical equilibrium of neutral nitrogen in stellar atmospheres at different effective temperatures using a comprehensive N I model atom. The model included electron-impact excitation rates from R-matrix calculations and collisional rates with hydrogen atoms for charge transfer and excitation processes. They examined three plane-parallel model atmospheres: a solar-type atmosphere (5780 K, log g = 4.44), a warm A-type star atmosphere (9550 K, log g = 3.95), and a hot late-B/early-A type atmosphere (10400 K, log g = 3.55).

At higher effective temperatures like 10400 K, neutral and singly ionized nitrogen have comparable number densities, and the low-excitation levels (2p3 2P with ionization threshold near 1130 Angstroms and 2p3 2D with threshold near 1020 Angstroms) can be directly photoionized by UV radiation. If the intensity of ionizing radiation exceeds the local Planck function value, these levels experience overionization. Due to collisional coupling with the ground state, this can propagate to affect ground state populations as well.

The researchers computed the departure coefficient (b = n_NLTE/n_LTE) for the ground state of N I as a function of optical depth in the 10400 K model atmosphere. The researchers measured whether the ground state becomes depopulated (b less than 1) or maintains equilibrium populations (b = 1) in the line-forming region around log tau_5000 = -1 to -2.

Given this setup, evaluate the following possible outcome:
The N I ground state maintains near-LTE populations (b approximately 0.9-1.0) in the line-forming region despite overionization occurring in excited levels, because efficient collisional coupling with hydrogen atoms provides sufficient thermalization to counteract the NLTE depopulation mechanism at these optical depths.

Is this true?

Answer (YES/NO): NO